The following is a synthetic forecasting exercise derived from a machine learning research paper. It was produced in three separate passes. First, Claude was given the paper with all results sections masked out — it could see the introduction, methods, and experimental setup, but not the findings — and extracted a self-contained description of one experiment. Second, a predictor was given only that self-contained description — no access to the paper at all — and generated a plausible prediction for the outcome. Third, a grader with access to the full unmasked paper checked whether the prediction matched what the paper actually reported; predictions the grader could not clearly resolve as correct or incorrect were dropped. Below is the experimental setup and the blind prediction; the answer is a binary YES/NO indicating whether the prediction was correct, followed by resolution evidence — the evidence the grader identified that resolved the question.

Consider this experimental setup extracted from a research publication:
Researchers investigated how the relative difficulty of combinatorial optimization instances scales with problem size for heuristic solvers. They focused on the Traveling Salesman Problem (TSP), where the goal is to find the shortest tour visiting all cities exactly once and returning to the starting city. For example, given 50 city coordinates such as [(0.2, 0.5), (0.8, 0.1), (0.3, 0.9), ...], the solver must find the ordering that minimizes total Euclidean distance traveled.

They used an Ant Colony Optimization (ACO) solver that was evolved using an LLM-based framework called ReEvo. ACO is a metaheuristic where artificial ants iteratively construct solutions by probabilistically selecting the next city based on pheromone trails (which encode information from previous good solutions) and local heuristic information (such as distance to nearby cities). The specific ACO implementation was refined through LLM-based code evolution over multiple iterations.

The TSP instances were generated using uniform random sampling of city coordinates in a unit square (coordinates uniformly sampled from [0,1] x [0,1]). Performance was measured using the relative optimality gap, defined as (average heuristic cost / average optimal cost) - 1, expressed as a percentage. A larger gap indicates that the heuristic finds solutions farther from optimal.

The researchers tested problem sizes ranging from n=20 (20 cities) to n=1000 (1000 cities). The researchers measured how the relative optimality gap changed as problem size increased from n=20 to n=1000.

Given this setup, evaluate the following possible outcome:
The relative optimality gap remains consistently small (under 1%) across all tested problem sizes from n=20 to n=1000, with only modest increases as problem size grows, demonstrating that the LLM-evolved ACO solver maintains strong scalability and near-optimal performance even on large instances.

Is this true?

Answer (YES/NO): NO